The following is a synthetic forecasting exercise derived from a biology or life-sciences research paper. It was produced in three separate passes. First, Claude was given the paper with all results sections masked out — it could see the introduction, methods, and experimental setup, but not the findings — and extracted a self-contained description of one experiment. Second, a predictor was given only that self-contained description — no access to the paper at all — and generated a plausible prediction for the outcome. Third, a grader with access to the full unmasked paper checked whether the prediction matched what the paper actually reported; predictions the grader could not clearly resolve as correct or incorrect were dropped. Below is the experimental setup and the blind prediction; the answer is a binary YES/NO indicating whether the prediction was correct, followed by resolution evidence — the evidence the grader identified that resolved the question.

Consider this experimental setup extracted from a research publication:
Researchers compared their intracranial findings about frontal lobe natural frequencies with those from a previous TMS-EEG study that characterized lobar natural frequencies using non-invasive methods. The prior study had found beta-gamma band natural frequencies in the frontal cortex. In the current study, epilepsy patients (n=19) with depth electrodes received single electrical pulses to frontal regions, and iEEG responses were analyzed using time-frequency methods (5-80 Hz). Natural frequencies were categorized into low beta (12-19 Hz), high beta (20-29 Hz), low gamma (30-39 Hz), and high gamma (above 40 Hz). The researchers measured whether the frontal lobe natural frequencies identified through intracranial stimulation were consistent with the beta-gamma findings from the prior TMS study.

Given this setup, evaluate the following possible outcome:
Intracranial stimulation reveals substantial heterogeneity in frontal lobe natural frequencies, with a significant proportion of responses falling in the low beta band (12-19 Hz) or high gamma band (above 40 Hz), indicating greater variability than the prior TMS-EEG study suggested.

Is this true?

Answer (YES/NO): NO